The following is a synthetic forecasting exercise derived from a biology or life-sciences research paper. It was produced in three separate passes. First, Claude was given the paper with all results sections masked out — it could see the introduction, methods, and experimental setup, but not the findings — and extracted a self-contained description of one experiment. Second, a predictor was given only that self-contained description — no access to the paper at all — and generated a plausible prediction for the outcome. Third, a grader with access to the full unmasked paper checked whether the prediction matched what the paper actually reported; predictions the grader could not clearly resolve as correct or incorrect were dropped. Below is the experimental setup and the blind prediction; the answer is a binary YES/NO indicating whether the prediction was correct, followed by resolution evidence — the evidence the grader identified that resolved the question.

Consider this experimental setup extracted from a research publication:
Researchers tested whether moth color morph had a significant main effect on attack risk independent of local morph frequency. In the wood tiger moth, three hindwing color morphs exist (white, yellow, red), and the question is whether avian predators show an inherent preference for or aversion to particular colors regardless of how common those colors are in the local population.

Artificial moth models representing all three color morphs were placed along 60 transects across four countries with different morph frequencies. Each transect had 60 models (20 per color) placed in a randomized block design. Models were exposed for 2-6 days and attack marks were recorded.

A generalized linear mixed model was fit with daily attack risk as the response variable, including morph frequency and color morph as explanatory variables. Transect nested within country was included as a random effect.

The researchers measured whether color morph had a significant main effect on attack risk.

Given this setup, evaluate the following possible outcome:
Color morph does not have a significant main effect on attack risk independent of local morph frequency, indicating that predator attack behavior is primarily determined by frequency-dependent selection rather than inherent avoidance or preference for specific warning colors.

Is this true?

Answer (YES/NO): NO